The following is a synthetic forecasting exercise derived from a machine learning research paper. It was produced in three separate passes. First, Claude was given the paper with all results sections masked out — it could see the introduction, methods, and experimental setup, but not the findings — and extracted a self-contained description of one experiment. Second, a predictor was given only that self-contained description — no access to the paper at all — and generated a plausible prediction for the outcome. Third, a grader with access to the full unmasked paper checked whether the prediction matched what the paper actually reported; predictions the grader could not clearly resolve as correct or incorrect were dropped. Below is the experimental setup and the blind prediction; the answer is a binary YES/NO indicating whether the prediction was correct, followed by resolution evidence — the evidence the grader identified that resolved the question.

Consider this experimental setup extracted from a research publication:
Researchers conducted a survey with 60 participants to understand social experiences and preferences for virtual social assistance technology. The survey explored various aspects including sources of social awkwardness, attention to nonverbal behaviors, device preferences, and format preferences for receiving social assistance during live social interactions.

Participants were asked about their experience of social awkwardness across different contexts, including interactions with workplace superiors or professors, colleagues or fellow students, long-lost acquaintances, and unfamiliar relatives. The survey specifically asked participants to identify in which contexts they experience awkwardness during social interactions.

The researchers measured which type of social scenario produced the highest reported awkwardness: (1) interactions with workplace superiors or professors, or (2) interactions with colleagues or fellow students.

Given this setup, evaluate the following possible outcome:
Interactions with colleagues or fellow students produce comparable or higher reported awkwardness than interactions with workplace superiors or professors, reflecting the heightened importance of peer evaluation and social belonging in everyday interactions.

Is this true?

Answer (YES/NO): NO